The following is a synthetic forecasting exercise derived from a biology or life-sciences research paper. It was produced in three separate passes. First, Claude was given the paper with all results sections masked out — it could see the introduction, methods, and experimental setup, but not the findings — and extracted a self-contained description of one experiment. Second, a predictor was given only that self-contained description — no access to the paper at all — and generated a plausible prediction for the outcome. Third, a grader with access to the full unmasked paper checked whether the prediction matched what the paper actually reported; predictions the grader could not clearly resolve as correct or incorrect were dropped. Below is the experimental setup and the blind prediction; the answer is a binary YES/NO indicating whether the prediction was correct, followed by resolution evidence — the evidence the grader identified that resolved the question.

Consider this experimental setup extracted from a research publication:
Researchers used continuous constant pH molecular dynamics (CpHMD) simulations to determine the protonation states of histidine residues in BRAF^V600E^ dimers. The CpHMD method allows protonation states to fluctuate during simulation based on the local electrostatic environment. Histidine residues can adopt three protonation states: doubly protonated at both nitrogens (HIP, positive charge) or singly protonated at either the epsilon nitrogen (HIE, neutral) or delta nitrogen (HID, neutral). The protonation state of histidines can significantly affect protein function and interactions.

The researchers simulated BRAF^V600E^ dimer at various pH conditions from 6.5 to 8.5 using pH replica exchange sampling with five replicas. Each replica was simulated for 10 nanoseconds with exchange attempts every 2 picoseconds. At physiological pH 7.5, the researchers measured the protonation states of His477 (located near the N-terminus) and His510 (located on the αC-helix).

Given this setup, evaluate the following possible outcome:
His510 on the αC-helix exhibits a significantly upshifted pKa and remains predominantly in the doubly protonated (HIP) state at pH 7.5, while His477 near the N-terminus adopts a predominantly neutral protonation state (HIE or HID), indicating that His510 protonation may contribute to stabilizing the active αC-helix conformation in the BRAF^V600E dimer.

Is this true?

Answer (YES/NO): NO